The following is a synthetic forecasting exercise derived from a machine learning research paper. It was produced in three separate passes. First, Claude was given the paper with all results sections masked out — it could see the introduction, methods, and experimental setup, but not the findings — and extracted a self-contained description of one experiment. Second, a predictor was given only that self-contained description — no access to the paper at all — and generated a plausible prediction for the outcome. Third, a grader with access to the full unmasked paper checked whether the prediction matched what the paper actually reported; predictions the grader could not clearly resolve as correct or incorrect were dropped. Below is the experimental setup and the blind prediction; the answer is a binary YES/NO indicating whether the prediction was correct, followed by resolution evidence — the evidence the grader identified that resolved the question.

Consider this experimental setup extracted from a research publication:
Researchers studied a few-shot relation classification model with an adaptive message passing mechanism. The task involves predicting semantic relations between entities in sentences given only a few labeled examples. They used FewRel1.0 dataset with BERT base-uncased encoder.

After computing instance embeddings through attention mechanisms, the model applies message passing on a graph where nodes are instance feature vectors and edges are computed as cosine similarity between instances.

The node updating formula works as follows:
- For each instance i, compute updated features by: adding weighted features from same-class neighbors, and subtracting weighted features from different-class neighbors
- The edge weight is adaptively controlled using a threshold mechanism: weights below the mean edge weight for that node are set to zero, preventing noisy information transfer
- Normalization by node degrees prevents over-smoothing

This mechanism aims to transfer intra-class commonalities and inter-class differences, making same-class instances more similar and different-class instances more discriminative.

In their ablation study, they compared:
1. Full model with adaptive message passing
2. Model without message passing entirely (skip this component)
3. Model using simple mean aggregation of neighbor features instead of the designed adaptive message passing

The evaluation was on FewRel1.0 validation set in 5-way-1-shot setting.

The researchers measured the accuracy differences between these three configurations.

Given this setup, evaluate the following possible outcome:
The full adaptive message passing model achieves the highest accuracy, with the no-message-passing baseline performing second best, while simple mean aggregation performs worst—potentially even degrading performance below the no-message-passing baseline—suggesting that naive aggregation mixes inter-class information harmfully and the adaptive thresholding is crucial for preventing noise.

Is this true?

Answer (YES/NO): NO